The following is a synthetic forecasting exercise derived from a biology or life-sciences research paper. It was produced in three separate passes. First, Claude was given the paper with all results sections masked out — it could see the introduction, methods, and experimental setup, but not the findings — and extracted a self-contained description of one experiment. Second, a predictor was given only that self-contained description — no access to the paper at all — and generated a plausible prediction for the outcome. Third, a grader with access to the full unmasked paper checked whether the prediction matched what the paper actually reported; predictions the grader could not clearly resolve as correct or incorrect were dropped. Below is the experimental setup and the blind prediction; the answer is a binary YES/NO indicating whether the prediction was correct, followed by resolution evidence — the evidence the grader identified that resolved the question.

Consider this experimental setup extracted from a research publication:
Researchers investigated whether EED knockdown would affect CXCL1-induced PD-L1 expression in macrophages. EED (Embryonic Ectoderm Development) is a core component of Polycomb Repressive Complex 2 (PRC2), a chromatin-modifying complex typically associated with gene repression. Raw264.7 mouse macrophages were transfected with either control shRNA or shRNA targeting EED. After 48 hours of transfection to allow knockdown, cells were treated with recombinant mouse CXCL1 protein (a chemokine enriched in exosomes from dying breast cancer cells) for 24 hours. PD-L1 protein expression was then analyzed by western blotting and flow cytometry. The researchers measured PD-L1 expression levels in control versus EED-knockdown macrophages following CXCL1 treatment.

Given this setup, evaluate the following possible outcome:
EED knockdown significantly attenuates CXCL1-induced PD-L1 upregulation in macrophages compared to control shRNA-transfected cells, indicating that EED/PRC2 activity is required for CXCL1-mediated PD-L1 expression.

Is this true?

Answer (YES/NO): YES